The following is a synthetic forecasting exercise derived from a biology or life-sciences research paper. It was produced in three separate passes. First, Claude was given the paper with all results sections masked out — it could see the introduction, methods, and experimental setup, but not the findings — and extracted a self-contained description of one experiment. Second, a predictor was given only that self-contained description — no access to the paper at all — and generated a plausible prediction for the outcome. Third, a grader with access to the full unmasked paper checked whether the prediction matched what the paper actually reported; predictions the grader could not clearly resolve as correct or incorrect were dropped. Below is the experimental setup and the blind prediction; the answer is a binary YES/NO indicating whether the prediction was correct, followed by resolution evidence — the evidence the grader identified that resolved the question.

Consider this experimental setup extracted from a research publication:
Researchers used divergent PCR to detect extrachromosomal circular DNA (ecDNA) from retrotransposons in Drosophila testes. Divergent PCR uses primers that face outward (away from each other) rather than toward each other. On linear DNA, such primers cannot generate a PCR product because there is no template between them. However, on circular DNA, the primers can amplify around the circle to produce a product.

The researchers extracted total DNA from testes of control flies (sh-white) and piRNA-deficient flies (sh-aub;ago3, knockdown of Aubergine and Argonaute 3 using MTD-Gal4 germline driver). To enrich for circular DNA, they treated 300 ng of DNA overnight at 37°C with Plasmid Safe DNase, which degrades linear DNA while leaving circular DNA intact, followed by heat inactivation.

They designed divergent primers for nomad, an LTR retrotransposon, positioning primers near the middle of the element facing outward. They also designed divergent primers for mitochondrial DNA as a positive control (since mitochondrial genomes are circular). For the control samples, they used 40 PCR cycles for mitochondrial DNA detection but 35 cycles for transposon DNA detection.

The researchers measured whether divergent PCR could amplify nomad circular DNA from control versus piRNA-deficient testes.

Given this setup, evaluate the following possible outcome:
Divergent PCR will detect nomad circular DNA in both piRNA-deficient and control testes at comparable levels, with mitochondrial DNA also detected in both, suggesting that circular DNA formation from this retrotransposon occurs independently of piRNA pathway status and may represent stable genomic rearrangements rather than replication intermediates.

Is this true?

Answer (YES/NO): NO